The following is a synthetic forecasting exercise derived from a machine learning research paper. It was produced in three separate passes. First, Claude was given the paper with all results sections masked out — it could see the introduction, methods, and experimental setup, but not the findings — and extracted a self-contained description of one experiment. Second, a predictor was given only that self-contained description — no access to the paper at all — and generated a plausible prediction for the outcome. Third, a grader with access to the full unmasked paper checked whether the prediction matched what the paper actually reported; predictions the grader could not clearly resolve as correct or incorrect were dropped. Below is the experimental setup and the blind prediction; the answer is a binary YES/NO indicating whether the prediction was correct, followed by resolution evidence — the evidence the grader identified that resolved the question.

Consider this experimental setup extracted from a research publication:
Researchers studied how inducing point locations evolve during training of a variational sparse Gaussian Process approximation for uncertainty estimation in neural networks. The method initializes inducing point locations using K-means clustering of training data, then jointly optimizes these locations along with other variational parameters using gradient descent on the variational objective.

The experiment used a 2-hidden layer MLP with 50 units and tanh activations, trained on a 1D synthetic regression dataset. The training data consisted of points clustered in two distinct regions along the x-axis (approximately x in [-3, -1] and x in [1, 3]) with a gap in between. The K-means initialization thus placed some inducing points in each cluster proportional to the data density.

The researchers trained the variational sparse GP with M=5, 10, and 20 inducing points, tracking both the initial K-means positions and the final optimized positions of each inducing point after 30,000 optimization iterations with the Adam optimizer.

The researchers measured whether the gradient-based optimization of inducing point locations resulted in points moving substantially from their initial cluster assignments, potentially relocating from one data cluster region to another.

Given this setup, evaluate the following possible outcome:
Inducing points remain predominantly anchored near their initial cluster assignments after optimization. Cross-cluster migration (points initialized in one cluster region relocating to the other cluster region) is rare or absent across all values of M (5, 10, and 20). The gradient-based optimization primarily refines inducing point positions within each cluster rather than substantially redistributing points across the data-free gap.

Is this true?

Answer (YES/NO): NO